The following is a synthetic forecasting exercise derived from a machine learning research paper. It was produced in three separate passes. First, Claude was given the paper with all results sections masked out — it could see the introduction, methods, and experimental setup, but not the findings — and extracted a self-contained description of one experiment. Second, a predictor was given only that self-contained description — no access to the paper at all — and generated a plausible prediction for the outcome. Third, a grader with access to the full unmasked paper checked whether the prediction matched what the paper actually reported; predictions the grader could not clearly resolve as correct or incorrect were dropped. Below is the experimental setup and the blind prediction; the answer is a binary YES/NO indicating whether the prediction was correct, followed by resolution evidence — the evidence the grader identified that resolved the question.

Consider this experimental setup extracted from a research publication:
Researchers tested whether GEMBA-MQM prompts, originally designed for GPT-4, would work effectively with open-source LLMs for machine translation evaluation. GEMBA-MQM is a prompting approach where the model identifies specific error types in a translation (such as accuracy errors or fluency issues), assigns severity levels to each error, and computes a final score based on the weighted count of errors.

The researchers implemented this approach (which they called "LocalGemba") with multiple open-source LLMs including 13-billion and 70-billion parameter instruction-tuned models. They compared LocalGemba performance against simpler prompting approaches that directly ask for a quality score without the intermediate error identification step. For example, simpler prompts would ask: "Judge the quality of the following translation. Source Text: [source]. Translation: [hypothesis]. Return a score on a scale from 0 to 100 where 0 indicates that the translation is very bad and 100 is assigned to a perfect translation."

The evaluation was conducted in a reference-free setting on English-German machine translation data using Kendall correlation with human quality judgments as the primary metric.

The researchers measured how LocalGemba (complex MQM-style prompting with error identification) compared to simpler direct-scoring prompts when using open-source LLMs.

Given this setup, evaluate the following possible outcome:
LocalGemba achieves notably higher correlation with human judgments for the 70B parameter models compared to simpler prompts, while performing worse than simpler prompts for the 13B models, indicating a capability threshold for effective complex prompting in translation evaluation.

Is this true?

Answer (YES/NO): NO